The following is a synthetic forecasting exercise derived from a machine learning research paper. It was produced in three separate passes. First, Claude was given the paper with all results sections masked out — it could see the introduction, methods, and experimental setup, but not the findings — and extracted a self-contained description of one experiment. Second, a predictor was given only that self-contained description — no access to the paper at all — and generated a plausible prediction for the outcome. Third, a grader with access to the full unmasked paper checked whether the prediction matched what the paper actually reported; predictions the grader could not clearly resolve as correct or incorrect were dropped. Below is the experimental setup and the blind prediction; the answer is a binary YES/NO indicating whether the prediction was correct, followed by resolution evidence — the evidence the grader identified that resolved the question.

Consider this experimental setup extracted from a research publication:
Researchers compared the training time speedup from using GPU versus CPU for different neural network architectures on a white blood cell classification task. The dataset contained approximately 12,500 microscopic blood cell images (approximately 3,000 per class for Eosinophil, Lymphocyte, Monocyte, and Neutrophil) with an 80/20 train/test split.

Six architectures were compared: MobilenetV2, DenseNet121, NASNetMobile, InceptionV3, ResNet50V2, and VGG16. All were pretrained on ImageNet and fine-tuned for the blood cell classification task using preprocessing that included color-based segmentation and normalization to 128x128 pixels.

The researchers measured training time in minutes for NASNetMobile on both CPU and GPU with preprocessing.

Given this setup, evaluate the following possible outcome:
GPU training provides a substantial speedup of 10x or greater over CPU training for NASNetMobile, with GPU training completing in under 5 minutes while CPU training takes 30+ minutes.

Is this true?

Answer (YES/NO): NO